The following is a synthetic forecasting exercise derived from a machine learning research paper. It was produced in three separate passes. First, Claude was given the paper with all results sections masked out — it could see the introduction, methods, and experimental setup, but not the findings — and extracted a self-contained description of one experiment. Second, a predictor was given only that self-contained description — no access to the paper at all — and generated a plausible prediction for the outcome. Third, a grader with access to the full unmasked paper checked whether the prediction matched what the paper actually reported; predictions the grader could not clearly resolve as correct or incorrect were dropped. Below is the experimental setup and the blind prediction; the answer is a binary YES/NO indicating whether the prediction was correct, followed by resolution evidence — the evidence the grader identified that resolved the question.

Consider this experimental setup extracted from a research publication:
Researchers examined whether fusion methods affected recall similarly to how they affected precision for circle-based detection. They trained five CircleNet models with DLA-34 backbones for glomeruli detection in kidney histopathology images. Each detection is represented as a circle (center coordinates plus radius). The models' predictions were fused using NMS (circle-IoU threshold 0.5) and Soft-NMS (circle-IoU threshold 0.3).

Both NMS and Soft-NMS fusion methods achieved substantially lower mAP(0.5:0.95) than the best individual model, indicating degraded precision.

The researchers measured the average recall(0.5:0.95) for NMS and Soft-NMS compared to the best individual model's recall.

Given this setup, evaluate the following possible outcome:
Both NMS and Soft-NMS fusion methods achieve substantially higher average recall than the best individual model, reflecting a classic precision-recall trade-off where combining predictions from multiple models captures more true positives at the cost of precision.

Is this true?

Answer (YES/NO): NO